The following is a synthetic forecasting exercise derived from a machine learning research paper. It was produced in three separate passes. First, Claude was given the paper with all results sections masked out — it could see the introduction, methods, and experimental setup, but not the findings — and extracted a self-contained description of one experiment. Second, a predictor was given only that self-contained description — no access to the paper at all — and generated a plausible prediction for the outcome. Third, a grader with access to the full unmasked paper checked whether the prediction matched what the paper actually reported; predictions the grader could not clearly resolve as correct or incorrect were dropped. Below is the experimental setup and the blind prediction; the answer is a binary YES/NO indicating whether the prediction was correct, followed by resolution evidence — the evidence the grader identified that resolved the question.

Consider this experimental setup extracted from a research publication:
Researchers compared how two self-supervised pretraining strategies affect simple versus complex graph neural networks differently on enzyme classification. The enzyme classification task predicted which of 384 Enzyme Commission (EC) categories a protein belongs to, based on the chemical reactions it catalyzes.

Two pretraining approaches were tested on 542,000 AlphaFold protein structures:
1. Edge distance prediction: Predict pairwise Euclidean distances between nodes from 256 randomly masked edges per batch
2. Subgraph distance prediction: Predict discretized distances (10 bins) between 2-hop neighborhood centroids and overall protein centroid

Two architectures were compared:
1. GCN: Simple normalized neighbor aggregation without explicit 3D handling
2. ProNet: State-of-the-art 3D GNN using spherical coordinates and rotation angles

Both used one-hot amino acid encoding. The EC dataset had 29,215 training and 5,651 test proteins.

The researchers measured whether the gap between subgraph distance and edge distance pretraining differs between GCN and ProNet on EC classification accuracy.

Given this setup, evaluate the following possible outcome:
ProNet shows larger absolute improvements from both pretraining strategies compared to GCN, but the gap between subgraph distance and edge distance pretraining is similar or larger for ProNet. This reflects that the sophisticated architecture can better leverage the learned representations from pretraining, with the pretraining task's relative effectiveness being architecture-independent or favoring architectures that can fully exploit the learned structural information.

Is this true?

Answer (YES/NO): NO